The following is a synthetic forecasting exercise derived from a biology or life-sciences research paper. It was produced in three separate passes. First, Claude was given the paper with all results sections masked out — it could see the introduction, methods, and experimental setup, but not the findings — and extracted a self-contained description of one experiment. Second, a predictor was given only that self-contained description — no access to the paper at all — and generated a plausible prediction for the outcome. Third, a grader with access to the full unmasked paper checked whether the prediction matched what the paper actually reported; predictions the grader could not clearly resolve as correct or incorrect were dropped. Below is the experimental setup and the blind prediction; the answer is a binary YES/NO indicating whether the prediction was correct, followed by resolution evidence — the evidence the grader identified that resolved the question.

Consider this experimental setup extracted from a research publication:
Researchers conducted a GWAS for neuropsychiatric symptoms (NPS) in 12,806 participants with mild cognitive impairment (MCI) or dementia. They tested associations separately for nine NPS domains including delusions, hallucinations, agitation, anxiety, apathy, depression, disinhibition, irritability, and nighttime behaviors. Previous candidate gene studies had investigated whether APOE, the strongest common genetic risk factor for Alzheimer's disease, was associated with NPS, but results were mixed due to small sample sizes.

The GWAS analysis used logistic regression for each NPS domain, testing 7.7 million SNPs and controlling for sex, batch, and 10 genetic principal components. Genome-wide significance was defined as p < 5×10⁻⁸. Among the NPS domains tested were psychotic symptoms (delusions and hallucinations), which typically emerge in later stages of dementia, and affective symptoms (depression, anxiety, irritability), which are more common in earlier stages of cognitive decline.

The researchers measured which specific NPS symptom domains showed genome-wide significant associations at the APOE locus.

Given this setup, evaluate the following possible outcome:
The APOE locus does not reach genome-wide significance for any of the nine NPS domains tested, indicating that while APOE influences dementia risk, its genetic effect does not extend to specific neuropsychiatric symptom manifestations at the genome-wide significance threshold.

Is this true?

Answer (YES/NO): NO